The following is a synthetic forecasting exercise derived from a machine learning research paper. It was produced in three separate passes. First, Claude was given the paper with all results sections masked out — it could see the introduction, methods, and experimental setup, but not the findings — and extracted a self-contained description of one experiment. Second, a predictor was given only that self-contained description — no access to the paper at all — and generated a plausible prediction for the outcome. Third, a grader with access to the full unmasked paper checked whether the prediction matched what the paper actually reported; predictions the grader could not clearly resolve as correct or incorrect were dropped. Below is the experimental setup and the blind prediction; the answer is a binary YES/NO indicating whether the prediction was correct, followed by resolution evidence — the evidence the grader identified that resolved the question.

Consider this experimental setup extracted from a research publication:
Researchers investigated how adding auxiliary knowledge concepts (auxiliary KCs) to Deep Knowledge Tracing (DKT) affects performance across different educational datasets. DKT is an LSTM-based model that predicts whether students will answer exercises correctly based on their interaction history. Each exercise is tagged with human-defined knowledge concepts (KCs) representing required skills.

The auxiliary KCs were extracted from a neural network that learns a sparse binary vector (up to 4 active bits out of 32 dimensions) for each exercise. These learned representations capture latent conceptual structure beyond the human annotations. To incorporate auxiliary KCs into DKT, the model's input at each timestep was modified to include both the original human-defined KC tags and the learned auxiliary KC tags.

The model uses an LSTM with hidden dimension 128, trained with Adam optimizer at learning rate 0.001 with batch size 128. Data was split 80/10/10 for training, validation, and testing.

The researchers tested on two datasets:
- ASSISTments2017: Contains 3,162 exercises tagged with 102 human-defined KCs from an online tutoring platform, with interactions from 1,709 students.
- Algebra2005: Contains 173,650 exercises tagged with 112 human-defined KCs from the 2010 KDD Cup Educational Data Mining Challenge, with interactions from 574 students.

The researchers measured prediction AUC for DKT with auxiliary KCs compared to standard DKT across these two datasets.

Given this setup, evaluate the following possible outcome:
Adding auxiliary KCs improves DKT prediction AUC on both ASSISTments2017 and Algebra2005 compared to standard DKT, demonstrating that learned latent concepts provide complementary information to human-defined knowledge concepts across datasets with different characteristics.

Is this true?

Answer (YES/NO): NO